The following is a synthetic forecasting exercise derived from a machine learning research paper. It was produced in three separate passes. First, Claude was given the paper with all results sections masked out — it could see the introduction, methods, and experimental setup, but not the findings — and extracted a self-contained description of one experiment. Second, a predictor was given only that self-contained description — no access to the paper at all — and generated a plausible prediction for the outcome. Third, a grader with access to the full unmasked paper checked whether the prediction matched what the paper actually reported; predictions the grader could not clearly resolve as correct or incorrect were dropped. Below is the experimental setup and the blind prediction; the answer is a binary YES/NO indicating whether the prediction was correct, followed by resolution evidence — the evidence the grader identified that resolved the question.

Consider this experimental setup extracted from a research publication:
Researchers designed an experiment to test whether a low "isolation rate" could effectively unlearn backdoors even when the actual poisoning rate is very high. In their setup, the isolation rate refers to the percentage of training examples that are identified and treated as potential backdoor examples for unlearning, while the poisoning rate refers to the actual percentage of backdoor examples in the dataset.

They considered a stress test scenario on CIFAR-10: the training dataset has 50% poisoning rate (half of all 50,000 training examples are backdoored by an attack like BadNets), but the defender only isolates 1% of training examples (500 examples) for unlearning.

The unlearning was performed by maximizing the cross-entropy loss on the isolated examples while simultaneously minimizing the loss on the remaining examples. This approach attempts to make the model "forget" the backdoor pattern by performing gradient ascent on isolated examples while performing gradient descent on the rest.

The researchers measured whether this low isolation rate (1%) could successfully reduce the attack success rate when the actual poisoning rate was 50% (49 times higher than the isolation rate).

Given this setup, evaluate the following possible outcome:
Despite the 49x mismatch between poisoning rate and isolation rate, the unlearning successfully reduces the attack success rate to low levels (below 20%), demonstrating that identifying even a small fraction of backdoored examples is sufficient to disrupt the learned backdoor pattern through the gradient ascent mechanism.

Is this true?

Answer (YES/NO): NO